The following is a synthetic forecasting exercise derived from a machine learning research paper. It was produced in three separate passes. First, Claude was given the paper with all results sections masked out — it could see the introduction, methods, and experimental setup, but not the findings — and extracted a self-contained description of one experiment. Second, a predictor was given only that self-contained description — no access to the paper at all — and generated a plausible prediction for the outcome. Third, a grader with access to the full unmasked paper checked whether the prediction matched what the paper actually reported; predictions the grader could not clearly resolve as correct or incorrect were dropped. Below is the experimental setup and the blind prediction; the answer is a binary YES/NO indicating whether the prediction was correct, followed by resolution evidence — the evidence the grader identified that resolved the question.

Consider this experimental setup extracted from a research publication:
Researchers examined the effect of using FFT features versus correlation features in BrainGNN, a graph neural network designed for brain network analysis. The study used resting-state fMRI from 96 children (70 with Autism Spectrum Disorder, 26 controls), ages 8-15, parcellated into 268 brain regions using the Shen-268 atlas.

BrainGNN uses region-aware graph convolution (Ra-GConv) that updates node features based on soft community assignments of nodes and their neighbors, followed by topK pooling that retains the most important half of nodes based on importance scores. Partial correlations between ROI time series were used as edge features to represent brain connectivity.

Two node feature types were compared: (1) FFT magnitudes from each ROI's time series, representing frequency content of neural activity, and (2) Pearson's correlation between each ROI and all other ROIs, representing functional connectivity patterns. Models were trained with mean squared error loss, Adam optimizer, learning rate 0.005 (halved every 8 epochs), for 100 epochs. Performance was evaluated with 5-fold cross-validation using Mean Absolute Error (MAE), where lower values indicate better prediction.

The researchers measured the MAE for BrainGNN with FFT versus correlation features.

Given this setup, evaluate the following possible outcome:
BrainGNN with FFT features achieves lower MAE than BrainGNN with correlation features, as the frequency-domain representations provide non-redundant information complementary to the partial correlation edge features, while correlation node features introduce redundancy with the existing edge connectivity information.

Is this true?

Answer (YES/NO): YES